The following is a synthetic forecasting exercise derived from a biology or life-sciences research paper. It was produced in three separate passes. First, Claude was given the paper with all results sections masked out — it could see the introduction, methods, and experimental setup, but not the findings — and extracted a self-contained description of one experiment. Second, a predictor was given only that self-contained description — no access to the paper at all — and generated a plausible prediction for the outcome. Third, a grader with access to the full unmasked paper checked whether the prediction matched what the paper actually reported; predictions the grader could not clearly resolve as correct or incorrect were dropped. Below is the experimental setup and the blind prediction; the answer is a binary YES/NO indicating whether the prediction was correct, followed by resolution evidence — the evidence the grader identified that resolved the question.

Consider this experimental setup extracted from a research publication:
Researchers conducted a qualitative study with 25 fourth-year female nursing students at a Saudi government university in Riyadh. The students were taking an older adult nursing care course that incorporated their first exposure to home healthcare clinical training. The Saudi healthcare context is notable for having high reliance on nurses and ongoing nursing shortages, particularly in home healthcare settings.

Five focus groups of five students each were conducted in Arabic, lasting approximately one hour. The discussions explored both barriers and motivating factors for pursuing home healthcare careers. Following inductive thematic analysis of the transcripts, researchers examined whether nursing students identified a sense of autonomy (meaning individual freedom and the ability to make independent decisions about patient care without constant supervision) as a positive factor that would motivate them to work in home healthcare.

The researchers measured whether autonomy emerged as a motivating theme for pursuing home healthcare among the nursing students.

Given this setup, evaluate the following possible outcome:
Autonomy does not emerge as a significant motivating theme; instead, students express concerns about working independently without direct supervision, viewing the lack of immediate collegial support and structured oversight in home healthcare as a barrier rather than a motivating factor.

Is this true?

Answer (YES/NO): NO